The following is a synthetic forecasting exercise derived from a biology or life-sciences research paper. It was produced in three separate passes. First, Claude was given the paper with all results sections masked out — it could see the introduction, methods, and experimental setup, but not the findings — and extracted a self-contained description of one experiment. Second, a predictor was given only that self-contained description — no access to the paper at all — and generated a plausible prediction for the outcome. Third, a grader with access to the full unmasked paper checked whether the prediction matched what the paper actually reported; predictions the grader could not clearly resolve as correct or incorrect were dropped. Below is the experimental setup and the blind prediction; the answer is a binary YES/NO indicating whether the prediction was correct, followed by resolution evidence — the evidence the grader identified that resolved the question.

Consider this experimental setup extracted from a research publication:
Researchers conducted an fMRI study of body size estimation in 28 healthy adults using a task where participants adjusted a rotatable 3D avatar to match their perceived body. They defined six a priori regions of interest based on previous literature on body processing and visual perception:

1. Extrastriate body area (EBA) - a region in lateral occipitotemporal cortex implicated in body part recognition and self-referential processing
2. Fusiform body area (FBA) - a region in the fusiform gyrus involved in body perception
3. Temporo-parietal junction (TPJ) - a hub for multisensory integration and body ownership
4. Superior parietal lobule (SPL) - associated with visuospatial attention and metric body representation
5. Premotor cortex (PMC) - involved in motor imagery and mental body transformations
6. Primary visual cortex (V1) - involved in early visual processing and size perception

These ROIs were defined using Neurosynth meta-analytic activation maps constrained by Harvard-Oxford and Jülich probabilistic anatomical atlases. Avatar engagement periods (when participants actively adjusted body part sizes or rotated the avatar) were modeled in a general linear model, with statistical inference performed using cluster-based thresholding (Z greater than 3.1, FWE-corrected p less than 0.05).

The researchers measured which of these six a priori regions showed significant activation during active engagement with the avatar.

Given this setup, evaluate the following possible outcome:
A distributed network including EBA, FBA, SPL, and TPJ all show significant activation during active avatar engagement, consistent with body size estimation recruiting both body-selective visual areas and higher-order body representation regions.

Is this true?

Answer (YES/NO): NO